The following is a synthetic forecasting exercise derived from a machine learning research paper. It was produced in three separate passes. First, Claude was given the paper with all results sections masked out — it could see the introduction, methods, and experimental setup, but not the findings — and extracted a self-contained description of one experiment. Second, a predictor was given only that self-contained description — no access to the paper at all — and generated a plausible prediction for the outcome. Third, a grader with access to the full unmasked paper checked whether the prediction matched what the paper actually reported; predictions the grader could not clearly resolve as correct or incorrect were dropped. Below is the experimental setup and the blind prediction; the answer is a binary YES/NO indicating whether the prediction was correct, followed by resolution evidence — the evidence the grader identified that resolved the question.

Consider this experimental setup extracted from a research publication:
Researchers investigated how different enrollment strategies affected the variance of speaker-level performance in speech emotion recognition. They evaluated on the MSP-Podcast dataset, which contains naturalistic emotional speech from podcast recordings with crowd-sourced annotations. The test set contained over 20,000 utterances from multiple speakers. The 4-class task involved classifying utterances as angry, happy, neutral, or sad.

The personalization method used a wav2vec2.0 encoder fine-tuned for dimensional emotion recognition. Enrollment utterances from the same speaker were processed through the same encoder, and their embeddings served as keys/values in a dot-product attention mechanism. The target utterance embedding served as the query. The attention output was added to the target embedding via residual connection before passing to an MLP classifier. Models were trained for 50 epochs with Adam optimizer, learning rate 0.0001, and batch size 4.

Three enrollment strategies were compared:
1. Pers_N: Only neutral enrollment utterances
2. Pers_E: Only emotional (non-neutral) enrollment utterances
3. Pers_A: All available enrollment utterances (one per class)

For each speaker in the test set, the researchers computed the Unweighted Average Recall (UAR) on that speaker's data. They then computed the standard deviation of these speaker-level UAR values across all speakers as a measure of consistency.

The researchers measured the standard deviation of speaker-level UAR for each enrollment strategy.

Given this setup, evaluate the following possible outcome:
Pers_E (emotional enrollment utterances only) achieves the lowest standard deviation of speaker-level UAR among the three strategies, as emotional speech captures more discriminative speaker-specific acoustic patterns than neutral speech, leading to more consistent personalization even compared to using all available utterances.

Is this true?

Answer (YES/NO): NO